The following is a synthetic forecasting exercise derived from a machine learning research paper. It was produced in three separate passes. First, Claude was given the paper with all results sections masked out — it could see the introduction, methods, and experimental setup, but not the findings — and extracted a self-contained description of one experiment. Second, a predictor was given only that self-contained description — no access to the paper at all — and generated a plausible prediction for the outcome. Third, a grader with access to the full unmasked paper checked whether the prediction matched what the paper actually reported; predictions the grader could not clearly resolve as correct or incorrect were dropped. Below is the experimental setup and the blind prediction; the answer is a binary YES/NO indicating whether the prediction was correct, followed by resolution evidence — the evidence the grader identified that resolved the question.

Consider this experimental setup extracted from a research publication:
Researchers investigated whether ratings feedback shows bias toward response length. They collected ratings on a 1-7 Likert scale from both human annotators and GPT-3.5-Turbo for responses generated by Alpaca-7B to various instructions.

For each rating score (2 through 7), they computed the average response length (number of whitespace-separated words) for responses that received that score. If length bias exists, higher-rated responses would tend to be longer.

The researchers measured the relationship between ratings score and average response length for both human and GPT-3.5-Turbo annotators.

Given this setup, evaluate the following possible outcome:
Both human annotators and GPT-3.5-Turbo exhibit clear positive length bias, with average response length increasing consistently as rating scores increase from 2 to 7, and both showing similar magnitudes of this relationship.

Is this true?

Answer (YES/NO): NO